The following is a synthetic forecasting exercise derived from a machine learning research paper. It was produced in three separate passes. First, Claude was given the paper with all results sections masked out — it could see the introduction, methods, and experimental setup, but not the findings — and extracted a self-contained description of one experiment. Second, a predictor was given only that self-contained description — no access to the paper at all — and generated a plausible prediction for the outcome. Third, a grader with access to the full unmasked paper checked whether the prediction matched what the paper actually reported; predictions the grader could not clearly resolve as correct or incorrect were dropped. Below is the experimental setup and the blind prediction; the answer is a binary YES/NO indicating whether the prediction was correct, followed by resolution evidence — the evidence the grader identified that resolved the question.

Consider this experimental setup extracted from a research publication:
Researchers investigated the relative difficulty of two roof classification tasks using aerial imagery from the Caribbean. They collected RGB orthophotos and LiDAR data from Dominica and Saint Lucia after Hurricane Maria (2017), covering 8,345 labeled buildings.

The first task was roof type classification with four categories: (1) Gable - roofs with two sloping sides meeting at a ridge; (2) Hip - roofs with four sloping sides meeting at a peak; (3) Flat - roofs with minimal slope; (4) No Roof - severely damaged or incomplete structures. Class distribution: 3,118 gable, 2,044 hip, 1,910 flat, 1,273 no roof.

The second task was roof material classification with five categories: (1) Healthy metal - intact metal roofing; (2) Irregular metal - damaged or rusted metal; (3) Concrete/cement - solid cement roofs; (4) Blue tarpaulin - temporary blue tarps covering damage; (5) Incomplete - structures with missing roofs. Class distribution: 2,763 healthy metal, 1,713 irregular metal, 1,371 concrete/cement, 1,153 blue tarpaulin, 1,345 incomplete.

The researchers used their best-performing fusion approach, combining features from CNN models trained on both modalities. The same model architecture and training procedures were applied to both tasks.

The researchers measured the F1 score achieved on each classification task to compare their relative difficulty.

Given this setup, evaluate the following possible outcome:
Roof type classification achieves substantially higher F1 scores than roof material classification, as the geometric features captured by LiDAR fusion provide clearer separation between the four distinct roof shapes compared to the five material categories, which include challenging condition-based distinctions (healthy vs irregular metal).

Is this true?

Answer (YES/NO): NO